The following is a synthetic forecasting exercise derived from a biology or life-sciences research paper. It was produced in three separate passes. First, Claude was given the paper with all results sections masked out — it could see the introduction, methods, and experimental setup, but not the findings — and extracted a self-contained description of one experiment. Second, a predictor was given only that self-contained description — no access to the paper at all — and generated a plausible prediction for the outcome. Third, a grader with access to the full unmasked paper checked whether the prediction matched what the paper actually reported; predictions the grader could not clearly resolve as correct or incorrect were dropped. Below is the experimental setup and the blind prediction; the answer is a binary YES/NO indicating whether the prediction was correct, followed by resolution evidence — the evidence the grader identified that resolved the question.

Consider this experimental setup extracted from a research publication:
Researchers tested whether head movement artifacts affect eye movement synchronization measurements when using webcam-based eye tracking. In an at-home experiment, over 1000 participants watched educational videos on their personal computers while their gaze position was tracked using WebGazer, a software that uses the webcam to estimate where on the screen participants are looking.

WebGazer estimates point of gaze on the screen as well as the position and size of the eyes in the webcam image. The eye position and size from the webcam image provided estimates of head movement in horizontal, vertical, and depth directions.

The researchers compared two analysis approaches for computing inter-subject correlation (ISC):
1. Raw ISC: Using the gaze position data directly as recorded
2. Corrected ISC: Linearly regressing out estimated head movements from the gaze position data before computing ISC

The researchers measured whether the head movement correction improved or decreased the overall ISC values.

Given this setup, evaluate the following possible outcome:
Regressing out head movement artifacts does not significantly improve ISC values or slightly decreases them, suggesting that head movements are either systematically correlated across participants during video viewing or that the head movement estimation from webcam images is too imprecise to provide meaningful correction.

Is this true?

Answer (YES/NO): NO